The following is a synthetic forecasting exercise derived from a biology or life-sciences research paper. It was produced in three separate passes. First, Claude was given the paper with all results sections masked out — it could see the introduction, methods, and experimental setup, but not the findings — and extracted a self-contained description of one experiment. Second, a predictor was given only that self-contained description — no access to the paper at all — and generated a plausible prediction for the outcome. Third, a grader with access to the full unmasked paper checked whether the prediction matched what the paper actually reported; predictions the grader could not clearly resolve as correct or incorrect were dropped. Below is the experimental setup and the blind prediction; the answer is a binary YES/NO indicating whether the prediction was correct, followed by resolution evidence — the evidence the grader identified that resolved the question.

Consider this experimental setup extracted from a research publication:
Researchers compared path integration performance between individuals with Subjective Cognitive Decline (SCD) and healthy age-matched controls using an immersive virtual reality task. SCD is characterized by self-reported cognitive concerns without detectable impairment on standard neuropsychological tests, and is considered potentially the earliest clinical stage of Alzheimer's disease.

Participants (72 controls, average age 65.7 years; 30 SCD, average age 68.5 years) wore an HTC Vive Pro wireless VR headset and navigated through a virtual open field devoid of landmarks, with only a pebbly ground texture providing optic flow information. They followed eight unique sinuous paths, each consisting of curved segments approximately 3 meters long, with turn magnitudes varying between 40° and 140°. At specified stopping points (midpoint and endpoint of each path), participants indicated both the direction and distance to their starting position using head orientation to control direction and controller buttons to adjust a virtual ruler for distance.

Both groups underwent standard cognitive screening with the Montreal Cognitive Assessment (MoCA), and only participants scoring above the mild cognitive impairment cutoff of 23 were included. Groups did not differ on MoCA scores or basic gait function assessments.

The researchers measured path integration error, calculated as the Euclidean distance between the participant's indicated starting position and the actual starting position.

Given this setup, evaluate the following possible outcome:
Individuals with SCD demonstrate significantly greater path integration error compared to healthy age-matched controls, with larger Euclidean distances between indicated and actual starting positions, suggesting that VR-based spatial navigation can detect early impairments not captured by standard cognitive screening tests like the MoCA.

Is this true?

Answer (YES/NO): YES